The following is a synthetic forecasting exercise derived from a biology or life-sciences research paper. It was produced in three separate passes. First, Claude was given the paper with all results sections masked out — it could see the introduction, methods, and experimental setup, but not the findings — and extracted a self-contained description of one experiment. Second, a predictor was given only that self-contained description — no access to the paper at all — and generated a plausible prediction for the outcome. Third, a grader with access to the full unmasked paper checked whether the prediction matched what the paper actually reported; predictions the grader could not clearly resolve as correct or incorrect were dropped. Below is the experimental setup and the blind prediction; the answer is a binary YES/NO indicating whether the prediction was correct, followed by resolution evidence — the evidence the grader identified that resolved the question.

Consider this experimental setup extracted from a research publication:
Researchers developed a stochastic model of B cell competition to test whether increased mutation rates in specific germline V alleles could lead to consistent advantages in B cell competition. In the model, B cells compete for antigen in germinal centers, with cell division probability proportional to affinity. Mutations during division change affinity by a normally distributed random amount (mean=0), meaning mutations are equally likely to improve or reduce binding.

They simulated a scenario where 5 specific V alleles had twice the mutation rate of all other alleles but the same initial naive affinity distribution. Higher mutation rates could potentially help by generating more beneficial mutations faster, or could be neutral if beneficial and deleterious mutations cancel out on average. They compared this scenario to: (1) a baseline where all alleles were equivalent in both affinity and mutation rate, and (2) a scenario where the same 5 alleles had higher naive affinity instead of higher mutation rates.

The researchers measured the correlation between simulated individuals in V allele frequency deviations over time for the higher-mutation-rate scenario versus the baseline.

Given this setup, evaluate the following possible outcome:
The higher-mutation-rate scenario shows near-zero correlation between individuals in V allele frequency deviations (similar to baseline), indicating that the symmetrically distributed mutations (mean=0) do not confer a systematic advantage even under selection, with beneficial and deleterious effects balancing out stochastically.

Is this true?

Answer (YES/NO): NO